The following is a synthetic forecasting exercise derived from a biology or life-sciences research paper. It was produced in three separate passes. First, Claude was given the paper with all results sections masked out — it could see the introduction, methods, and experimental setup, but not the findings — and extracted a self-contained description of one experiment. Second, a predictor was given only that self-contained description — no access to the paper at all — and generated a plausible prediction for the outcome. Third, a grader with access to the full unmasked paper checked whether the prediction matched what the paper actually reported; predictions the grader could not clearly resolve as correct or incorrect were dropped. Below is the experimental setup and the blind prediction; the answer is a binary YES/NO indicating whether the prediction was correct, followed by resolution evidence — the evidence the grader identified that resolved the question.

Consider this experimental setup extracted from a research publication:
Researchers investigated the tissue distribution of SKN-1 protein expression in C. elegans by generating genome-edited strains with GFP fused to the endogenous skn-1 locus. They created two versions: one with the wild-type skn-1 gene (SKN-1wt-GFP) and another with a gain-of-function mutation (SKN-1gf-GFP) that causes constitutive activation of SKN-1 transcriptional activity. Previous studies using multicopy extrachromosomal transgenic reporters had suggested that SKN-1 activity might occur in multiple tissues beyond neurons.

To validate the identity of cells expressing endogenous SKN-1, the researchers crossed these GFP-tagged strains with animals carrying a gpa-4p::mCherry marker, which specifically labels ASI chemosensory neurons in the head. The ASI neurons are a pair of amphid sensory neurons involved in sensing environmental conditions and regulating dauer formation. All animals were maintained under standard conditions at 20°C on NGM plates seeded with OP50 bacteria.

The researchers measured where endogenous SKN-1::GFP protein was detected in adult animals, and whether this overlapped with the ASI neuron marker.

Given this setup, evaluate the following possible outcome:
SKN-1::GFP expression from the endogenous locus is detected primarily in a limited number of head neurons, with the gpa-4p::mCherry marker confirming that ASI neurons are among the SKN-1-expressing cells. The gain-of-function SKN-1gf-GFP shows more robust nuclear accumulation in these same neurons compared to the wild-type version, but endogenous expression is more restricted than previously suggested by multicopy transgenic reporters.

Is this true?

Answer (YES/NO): NO